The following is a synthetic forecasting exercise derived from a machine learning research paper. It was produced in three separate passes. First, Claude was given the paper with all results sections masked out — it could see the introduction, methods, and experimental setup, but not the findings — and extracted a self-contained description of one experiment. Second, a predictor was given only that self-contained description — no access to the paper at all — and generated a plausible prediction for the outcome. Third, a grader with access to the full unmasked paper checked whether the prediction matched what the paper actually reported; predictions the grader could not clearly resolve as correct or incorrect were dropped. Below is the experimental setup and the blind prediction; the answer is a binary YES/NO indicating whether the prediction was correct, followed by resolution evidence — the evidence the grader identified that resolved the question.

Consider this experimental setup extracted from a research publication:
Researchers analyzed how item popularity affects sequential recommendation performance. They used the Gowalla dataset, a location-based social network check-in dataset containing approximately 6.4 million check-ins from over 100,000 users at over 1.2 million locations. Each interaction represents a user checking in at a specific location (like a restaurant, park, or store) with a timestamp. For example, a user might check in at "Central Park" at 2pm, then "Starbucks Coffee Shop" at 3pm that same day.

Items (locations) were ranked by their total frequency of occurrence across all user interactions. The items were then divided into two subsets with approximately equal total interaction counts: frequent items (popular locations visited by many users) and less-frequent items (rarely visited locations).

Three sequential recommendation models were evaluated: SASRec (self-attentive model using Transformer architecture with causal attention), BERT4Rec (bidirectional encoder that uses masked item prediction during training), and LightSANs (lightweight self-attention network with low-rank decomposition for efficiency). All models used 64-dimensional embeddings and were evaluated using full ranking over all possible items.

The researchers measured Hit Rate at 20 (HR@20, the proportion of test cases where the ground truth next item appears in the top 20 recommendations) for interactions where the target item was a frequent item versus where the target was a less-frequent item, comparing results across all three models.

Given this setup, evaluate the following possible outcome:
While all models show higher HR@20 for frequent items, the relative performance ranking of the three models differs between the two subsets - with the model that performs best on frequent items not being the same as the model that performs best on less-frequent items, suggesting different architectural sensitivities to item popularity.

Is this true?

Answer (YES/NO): YES